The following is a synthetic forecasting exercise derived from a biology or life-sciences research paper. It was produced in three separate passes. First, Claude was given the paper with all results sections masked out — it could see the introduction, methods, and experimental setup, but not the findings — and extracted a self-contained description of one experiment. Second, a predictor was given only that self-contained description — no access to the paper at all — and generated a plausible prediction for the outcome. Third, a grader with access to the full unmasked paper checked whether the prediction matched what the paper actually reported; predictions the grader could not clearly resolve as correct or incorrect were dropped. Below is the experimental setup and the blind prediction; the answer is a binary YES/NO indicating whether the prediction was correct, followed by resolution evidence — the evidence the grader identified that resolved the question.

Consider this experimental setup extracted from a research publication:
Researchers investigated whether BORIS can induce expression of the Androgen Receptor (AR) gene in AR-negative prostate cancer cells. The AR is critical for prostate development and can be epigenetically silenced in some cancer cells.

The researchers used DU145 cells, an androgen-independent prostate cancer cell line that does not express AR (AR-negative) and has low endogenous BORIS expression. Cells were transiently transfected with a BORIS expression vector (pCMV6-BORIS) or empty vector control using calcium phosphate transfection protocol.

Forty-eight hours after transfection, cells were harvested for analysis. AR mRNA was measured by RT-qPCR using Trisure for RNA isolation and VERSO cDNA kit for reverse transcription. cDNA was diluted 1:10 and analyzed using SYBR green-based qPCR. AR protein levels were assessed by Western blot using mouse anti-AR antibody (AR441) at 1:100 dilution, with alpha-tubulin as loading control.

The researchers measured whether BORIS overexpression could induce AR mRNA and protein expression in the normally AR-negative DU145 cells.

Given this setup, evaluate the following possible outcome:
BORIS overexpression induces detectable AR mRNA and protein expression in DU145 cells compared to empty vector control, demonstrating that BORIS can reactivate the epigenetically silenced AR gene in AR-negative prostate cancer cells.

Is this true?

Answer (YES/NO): YES